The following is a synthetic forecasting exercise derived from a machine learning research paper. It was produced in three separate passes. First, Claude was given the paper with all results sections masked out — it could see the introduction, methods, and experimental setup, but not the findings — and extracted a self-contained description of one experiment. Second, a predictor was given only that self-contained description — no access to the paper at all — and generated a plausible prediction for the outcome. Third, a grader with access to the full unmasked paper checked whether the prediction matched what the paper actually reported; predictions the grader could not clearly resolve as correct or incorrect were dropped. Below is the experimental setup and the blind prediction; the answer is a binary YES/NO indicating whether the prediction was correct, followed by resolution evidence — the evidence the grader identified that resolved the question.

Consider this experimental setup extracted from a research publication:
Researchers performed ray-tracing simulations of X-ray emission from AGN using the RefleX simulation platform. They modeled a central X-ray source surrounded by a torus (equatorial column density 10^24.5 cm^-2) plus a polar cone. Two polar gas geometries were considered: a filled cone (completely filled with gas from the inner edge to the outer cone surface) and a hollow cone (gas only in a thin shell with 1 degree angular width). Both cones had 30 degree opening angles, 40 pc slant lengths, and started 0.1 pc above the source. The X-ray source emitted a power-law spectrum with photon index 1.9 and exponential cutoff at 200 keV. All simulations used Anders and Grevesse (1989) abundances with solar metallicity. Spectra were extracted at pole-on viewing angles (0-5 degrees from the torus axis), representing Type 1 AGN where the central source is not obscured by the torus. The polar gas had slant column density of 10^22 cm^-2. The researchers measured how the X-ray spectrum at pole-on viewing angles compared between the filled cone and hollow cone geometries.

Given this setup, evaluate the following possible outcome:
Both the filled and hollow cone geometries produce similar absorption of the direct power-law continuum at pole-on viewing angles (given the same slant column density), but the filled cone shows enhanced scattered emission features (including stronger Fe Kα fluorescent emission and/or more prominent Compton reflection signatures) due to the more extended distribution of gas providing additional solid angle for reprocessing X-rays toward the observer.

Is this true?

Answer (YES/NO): NO